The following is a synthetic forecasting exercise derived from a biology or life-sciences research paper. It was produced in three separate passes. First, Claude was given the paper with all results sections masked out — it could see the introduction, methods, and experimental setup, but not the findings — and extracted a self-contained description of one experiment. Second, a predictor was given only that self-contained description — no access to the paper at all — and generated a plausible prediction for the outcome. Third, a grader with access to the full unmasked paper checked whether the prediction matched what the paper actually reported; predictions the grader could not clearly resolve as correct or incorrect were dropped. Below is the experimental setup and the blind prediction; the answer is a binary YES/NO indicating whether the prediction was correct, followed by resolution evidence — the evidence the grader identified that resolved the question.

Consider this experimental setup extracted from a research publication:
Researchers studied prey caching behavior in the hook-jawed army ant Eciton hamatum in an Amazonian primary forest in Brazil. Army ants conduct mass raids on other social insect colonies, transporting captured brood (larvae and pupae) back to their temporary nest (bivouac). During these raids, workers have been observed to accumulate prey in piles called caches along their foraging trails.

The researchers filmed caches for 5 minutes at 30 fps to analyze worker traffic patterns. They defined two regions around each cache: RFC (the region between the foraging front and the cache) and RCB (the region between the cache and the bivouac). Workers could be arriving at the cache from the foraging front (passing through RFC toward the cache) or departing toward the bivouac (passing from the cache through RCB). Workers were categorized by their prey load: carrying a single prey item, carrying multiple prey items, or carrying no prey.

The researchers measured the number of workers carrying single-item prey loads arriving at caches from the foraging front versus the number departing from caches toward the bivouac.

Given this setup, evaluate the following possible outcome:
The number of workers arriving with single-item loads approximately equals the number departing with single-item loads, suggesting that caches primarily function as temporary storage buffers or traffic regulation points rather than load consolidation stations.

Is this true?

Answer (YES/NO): NO